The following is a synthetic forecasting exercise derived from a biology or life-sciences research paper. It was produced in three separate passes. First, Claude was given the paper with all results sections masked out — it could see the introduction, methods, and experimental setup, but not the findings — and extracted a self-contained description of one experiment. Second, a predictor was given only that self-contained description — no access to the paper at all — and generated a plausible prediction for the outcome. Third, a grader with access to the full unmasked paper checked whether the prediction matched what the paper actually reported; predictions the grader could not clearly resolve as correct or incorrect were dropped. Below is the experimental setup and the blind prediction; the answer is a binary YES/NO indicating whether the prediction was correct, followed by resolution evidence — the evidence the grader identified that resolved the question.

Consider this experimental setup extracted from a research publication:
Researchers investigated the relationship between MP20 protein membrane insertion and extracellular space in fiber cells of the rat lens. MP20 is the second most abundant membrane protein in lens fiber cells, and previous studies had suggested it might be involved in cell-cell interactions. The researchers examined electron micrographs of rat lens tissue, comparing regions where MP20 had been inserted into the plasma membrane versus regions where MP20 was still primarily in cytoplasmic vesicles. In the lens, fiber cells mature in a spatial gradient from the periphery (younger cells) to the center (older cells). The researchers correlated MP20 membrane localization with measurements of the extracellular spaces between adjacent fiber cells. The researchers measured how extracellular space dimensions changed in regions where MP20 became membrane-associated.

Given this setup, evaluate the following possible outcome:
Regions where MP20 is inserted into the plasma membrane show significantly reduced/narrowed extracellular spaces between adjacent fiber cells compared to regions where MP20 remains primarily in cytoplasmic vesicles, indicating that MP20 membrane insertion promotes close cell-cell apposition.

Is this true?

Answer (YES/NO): YES